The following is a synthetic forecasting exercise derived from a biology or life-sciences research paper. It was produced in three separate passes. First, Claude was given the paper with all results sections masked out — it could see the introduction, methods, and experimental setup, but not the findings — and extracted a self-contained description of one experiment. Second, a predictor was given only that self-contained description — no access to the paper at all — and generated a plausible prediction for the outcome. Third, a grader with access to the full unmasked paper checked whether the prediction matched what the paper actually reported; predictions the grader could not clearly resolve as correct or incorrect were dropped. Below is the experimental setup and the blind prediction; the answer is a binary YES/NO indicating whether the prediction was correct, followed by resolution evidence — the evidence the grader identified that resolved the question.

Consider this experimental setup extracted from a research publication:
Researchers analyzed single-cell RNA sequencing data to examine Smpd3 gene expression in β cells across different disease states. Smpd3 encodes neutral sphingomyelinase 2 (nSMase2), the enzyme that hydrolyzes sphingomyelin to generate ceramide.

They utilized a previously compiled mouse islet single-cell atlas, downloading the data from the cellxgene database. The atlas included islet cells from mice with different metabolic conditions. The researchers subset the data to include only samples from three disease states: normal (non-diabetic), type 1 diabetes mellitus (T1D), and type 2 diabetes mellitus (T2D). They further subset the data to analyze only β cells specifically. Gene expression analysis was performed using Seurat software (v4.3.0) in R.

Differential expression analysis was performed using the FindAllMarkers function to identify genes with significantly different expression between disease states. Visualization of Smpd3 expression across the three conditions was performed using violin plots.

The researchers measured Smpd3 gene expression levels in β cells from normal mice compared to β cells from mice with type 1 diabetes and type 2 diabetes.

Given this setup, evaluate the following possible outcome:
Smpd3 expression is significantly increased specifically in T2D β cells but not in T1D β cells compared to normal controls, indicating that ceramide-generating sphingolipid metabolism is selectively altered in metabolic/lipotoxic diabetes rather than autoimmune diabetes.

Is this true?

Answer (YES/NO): NO